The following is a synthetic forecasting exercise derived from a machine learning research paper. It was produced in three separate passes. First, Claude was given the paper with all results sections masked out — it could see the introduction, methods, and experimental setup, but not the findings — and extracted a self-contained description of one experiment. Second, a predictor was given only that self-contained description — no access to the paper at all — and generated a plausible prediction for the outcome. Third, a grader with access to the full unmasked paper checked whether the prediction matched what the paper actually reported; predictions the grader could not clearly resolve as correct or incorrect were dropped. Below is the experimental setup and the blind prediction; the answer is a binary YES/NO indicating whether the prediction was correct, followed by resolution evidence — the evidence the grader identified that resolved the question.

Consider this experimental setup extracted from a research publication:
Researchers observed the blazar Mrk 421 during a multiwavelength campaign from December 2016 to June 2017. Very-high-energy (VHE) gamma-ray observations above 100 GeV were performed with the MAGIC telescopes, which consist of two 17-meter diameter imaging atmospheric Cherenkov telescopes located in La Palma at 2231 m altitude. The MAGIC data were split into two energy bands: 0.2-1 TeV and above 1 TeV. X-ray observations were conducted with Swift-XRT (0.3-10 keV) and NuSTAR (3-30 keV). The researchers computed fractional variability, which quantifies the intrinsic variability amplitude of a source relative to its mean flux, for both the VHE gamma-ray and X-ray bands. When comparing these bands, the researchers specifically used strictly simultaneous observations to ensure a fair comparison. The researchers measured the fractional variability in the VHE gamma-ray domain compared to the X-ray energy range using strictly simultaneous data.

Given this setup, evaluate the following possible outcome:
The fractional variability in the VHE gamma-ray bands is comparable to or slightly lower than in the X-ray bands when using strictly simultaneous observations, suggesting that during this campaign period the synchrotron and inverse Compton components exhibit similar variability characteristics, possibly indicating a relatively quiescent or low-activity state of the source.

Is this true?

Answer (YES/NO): NO